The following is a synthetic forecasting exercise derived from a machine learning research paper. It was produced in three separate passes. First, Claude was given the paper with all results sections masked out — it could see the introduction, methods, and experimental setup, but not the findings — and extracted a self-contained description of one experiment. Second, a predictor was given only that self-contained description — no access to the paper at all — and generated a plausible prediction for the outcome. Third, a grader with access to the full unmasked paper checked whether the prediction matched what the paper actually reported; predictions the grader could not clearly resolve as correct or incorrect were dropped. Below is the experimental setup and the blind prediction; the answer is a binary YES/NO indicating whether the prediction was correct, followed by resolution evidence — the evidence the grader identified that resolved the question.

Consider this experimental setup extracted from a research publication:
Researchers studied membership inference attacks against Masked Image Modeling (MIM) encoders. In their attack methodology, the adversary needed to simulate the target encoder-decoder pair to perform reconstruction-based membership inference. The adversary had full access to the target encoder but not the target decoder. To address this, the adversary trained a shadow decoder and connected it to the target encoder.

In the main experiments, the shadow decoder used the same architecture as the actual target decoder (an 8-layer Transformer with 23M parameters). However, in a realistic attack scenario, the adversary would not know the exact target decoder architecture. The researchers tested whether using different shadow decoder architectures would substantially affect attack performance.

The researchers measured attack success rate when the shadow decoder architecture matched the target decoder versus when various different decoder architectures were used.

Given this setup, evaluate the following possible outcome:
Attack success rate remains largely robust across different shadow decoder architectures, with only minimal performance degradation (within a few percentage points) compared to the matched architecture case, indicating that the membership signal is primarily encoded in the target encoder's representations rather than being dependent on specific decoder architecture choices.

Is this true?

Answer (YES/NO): NO